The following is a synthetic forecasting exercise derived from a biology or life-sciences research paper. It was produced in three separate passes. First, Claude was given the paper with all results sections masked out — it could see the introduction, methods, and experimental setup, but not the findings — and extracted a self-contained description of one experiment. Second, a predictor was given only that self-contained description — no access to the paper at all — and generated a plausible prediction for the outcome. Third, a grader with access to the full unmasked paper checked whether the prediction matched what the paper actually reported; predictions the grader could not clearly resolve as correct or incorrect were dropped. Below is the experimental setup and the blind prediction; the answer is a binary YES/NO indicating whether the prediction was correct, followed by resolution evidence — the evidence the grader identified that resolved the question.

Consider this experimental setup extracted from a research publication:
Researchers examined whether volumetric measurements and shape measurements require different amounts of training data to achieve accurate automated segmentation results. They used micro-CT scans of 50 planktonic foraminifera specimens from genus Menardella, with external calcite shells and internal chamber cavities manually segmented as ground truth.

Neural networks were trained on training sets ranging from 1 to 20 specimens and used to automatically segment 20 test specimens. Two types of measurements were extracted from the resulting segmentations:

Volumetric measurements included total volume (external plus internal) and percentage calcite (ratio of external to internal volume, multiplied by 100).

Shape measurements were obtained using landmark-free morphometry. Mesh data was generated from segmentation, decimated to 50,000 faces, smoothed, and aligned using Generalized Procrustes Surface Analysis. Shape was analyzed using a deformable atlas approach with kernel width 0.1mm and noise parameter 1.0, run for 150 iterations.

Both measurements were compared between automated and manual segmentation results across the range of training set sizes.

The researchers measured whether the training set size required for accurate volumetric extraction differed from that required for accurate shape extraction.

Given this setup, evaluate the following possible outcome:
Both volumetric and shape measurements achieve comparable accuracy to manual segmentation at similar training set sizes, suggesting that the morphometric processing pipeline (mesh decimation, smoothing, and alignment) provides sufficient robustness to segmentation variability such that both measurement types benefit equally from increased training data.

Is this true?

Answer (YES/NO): NO